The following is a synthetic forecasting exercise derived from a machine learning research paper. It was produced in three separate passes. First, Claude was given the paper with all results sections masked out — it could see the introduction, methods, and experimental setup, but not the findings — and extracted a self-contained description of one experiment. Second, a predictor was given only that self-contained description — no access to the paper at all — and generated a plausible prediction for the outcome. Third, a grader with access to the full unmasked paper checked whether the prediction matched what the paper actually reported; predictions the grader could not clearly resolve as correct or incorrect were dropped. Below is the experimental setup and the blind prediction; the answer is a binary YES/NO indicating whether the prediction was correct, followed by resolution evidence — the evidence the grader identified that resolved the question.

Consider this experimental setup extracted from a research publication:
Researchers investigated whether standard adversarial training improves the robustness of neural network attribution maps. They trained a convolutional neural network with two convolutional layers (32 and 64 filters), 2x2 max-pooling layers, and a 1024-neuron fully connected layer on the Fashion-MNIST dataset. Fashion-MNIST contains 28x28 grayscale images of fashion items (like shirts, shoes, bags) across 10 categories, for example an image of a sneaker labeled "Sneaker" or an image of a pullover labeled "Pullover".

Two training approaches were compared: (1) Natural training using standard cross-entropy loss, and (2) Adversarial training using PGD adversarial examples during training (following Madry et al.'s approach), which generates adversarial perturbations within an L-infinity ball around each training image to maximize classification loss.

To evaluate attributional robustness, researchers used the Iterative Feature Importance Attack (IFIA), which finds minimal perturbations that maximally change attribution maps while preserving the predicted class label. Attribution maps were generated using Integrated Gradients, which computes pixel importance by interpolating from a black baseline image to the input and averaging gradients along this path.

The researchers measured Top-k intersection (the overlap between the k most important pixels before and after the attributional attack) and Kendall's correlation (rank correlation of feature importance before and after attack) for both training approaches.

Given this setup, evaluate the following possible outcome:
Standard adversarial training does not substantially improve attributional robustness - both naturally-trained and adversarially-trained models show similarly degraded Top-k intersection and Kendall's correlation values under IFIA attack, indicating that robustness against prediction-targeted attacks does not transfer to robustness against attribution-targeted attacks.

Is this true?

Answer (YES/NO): NO